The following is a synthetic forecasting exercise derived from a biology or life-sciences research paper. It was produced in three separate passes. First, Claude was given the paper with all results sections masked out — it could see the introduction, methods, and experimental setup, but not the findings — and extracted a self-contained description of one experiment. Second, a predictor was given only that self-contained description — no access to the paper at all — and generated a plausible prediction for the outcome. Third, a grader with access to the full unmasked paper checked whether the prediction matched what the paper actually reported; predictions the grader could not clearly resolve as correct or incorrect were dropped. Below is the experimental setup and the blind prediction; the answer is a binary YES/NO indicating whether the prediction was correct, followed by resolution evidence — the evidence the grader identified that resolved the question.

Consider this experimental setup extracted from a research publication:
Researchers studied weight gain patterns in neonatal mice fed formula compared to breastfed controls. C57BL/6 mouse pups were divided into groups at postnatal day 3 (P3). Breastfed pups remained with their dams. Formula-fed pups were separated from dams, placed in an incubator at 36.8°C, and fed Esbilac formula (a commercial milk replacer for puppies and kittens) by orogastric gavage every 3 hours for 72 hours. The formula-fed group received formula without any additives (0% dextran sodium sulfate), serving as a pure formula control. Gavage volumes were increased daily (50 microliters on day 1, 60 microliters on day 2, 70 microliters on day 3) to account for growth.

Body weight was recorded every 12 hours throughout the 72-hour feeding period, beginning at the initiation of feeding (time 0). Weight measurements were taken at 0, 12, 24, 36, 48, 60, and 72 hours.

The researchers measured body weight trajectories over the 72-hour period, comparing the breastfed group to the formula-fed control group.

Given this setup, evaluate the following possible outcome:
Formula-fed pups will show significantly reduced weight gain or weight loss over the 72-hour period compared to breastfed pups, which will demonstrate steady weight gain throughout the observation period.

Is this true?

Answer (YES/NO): YES